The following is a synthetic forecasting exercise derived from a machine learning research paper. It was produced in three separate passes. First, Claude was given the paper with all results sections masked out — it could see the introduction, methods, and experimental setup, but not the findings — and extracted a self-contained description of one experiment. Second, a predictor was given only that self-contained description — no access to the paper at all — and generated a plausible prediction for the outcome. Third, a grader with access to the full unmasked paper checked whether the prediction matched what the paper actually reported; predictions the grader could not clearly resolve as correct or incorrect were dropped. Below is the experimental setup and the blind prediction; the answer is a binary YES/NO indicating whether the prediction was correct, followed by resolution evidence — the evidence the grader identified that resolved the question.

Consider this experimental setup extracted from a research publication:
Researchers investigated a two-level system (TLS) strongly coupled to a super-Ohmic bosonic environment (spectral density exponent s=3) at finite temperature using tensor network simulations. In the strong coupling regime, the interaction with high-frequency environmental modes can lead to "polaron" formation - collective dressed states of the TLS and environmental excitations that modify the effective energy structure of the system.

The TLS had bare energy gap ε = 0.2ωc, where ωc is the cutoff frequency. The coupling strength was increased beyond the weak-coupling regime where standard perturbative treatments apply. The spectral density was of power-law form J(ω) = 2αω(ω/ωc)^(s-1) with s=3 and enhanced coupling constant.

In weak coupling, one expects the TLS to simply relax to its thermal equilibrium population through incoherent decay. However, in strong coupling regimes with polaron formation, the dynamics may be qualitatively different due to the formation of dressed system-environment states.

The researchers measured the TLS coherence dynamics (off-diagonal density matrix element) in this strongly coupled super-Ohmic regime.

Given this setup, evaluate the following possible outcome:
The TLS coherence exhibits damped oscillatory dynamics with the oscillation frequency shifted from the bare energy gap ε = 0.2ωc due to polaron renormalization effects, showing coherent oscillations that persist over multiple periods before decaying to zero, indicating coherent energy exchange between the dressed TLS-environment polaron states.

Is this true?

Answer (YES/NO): YES